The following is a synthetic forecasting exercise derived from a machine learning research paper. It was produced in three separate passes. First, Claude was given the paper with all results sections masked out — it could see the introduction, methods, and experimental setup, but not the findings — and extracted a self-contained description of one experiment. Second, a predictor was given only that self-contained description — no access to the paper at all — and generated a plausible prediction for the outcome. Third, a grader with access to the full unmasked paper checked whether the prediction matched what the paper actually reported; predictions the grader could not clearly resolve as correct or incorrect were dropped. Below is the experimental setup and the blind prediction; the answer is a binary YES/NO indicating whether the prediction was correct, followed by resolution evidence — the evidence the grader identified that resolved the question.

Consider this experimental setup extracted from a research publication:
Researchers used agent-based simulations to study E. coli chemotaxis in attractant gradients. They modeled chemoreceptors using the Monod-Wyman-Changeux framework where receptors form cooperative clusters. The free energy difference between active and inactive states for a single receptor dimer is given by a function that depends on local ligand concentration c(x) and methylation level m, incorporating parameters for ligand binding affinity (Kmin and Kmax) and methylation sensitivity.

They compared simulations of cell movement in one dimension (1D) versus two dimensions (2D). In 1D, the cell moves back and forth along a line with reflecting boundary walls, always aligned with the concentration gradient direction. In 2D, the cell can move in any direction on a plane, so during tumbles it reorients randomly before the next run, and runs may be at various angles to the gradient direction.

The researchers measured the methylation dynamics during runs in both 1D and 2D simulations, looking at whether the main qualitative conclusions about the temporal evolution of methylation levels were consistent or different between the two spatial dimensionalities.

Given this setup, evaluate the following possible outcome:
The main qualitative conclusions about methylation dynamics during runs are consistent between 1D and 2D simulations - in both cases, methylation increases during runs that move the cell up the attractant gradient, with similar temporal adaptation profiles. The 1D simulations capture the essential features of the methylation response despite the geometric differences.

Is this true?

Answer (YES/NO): YES